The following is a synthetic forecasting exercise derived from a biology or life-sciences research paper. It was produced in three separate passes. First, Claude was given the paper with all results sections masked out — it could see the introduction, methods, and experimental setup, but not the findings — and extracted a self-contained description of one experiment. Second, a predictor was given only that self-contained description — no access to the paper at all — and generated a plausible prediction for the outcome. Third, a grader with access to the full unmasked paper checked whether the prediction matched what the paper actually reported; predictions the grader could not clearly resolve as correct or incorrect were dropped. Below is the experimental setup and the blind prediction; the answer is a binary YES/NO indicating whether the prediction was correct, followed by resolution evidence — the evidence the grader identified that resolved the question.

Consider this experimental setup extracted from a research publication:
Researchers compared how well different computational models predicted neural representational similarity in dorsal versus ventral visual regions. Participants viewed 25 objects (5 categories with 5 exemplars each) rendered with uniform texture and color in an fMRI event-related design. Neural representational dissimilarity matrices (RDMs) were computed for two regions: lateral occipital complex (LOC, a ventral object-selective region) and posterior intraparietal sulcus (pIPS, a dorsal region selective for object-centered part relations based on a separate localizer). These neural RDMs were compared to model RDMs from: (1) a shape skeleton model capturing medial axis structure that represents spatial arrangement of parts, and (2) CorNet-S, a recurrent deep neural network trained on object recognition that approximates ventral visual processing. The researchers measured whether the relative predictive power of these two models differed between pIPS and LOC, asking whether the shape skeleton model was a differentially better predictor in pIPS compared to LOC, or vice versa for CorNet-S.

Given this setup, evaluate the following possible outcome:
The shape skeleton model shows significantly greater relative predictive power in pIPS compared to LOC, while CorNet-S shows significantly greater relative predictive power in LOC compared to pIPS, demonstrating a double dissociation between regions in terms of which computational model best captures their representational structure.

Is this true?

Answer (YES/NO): NO